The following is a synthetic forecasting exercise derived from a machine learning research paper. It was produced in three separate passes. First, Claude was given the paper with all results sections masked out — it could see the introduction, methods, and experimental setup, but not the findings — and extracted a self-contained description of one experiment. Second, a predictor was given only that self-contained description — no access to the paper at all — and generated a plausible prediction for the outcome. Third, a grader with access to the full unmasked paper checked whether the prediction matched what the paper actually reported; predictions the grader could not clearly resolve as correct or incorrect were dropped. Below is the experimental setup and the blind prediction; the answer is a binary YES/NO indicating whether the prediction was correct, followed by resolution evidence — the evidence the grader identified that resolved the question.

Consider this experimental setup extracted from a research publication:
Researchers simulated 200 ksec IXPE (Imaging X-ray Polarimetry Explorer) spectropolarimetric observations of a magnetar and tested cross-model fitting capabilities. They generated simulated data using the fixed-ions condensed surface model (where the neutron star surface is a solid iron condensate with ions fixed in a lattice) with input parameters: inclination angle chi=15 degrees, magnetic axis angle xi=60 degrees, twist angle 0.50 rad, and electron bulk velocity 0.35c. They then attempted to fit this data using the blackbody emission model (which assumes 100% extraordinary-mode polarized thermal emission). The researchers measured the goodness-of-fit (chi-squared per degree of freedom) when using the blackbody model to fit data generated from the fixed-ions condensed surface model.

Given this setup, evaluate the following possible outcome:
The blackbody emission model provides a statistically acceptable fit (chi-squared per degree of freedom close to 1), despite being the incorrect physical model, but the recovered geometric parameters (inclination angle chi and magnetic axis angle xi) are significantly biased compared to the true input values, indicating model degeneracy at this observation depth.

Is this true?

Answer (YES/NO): NO